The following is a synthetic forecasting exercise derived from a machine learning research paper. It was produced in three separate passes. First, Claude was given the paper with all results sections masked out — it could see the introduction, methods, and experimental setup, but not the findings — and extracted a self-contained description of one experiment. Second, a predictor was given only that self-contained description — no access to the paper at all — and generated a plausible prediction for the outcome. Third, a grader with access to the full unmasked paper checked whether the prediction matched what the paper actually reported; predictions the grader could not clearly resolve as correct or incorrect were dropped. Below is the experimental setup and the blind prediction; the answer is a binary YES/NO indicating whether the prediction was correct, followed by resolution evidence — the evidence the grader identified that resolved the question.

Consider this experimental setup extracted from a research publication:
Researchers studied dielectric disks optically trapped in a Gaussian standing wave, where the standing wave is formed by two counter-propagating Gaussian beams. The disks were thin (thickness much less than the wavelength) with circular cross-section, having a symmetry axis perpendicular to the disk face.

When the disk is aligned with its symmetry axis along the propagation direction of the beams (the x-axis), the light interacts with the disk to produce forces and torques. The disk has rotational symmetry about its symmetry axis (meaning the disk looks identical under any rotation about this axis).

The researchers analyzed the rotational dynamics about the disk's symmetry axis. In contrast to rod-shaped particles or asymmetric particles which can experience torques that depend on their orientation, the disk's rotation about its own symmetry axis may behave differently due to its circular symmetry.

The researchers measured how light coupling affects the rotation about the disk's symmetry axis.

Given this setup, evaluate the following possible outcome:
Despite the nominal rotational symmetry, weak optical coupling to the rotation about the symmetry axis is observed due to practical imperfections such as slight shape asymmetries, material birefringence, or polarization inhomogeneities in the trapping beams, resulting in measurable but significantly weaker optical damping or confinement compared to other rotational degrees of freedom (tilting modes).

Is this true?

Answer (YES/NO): NO